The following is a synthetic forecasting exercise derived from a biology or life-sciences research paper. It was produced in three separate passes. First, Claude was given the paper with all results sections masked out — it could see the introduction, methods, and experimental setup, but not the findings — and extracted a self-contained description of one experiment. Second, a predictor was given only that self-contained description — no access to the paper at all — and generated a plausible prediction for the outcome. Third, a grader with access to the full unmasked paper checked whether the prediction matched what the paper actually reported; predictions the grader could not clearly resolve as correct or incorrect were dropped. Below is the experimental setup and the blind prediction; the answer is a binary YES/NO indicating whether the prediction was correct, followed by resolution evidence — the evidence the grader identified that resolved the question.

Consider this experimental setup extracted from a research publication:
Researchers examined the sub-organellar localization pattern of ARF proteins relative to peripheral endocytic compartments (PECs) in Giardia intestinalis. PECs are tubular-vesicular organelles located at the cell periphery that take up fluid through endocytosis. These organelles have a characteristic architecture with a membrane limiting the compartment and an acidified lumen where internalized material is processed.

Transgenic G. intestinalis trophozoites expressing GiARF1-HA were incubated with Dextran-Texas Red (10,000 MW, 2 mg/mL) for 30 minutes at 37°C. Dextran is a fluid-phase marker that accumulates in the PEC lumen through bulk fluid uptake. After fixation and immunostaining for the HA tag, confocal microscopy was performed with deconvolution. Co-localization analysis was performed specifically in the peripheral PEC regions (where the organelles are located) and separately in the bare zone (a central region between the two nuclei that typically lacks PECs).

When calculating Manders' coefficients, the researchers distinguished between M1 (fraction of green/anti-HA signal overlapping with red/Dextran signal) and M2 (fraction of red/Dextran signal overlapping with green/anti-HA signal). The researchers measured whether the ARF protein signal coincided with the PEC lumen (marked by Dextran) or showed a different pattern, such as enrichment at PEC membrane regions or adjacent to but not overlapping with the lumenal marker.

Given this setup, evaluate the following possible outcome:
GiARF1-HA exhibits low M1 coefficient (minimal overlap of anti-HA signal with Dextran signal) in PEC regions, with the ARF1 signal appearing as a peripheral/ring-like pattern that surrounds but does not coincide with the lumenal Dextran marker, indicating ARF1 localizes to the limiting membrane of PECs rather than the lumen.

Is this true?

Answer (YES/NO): NO